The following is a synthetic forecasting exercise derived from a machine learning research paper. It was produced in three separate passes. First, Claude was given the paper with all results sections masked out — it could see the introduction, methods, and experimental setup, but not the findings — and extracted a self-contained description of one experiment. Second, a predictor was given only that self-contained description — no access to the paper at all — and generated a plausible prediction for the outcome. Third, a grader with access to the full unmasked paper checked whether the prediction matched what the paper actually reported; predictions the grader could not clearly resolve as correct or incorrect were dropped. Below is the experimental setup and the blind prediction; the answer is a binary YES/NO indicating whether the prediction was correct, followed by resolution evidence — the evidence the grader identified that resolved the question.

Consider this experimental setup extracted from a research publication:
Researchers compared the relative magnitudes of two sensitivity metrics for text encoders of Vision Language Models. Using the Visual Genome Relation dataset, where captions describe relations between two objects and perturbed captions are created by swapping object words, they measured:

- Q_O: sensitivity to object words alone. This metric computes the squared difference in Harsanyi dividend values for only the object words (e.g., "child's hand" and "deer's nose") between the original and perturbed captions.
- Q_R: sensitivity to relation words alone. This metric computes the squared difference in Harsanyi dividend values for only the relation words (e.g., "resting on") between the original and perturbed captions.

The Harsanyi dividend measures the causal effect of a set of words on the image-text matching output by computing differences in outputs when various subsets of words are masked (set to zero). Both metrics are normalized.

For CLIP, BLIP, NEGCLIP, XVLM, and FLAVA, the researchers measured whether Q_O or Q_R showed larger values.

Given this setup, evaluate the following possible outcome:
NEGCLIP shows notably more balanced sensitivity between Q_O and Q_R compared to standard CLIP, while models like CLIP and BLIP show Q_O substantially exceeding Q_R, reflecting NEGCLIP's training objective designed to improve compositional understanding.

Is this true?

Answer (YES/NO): NO